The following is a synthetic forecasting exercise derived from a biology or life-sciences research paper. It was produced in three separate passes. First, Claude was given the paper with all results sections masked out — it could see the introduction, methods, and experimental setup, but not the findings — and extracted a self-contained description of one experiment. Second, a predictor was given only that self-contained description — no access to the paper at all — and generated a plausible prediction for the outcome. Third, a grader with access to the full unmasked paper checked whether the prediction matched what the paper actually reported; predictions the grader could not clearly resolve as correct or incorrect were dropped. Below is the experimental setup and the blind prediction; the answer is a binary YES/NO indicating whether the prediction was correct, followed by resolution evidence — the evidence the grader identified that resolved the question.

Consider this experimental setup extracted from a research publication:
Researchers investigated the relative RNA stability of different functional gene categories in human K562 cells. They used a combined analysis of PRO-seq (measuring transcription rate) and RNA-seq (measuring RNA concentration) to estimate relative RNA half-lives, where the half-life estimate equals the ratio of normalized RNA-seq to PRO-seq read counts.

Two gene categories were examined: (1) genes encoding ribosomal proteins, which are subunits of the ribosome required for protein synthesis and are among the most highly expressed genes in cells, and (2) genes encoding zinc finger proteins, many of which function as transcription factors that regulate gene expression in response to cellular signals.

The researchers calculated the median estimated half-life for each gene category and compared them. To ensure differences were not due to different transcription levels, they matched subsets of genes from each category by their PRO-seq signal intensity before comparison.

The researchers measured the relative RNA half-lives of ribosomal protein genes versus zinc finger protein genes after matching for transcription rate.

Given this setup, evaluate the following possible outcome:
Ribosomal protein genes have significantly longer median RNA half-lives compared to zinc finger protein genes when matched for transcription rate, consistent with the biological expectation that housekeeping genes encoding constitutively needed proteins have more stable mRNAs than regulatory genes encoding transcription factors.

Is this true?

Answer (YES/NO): YES